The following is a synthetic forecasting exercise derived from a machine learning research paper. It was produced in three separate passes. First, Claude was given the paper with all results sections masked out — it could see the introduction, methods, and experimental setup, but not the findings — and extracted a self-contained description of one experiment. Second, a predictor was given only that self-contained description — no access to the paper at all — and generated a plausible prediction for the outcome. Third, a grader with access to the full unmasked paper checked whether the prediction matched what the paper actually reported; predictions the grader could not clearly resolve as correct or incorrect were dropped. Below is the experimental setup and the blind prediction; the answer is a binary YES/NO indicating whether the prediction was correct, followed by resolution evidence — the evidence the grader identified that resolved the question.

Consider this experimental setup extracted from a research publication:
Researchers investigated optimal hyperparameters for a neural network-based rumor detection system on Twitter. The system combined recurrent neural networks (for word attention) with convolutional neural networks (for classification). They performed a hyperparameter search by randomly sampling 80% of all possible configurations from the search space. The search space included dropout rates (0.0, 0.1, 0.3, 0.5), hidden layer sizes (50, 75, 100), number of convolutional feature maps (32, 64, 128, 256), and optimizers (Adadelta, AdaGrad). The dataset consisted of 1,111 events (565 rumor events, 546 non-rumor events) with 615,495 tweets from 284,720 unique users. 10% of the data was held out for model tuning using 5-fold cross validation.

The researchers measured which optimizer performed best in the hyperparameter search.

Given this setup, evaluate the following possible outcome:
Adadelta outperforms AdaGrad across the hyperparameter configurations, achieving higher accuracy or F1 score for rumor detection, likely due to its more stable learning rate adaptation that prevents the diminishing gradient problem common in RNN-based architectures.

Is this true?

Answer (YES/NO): YES